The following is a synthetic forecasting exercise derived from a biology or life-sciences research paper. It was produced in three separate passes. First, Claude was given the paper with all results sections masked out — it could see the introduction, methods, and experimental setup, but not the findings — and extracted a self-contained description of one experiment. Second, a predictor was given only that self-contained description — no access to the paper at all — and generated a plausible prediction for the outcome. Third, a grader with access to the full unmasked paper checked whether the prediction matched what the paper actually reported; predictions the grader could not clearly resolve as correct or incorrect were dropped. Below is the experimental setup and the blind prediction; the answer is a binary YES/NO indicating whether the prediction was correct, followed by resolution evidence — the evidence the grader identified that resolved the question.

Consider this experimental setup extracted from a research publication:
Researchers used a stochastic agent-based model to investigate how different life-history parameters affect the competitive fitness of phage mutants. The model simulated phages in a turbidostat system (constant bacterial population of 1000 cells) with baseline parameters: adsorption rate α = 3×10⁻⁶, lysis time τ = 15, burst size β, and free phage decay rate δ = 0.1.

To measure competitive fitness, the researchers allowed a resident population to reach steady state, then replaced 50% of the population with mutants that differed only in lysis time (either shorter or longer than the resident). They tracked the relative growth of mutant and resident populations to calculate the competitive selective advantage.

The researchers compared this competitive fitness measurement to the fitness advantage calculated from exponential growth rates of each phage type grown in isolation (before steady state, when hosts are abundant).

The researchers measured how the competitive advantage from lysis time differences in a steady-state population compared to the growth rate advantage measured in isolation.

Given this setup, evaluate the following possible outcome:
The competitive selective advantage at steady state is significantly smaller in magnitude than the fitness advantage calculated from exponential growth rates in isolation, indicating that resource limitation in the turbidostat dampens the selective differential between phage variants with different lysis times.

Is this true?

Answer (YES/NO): YES